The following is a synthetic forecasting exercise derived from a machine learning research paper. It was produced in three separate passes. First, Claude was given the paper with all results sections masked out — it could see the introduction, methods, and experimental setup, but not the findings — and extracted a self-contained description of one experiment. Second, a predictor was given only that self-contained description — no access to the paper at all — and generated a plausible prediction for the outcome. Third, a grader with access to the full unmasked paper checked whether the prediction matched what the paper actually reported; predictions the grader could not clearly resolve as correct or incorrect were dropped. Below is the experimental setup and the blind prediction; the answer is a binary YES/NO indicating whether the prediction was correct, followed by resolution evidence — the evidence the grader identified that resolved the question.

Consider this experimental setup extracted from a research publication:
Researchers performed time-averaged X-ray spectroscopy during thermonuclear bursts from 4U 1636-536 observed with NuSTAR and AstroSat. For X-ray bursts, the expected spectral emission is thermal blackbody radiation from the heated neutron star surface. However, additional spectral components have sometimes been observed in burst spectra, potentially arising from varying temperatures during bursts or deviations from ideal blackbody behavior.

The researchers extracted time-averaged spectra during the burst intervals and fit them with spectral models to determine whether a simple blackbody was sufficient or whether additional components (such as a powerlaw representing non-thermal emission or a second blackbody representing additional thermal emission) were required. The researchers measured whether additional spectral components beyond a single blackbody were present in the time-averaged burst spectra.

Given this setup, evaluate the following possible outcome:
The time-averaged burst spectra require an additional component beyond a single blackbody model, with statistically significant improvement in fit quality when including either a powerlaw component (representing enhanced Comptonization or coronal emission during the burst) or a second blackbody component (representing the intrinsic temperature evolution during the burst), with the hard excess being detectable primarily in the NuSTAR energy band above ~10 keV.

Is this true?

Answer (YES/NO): NO